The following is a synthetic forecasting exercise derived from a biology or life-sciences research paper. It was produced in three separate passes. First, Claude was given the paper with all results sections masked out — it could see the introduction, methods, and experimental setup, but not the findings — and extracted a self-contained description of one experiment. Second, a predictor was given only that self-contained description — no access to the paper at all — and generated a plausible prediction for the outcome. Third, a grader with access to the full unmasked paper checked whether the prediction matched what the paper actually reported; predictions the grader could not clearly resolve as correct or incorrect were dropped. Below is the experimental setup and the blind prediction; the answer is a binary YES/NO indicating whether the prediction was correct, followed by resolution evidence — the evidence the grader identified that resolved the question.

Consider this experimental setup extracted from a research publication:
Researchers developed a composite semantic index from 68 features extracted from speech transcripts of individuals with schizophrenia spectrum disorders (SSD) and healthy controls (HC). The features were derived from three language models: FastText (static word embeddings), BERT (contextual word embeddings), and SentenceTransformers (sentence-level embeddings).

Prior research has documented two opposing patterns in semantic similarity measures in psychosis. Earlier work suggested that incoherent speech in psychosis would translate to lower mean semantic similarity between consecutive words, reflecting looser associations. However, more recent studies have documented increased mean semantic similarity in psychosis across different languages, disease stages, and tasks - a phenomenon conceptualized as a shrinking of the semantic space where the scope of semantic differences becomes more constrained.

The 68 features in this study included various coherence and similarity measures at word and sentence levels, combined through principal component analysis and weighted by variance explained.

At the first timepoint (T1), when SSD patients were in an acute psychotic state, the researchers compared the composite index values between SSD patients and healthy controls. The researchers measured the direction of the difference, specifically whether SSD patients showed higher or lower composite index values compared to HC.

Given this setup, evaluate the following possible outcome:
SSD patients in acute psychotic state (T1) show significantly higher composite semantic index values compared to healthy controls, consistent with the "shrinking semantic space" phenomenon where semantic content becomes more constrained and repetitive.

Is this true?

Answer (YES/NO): NO